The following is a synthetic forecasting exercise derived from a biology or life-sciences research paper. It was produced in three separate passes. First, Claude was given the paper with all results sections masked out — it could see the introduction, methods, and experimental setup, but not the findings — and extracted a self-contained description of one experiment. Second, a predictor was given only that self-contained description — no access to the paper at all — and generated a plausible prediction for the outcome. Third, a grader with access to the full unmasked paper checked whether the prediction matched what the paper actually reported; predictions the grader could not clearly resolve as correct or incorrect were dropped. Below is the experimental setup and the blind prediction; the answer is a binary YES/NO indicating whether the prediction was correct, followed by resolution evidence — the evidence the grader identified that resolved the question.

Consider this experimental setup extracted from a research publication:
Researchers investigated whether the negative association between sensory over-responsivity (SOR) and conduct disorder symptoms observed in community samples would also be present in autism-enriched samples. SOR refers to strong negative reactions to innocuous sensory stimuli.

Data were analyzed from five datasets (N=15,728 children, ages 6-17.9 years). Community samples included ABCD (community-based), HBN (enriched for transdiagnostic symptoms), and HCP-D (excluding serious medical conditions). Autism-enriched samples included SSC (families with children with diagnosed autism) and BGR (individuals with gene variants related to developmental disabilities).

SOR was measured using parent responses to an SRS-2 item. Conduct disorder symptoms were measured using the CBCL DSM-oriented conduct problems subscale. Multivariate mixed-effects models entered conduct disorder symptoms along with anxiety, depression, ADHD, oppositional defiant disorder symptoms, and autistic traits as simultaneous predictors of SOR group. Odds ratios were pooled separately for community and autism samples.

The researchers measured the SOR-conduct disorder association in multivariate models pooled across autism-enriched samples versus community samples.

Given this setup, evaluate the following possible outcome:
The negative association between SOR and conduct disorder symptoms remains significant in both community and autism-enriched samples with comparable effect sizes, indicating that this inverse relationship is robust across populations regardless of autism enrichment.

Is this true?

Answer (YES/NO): NO